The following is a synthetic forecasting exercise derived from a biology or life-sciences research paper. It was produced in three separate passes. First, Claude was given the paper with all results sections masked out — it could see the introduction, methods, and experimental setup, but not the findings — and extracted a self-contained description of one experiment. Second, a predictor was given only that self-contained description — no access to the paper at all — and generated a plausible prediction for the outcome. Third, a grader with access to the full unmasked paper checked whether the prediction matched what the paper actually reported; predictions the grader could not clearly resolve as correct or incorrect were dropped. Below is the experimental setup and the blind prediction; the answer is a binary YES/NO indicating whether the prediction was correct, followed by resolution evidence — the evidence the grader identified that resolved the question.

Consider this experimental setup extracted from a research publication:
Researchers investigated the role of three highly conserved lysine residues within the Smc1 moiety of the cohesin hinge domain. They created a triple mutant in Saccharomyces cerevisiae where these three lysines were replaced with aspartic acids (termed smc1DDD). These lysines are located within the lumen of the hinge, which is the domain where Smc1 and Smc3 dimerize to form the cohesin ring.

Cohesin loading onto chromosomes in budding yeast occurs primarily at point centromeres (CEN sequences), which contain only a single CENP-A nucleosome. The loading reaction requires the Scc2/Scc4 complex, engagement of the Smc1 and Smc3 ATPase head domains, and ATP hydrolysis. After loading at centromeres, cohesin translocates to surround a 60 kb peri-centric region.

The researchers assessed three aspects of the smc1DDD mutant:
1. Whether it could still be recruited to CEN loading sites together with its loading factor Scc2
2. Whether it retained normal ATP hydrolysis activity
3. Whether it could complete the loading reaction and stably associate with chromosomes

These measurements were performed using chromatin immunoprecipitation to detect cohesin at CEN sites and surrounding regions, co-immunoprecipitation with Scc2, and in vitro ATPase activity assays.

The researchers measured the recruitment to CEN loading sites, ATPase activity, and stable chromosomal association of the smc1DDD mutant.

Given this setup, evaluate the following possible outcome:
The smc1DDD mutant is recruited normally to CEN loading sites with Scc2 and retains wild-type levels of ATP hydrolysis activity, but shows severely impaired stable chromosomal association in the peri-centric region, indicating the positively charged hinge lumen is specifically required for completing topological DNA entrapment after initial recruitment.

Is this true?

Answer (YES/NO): NO